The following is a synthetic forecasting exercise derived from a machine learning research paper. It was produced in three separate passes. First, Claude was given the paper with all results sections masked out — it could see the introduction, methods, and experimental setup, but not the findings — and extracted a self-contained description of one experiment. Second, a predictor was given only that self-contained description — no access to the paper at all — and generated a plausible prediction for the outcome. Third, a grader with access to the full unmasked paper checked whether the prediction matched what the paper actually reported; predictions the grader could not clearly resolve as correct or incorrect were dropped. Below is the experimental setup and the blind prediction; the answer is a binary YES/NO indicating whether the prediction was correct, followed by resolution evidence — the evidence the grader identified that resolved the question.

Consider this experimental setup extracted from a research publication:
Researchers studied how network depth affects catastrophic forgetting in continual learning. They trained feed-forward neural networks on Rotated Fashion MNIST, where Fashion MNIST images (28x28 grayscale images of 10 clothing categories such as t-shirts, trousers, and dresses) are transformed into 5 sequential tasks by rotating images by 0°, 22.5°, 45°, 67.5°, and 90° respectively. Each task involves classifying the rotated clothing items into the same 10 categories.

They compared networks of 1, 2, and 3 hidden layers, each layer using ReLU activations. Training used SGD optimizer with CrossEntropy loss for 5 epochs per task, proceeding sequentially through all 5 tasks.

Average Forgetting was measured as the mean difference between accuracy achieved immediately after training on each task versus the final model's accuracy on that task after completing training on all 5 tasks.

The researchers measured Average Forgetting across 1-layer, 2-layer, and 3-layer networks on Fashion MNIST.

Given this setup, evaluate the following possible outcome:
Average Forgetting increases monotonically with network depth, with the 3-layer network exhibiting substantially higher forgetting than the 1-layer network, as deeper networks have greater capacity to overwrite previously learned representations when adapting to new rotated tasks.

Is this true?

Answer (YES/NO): YES